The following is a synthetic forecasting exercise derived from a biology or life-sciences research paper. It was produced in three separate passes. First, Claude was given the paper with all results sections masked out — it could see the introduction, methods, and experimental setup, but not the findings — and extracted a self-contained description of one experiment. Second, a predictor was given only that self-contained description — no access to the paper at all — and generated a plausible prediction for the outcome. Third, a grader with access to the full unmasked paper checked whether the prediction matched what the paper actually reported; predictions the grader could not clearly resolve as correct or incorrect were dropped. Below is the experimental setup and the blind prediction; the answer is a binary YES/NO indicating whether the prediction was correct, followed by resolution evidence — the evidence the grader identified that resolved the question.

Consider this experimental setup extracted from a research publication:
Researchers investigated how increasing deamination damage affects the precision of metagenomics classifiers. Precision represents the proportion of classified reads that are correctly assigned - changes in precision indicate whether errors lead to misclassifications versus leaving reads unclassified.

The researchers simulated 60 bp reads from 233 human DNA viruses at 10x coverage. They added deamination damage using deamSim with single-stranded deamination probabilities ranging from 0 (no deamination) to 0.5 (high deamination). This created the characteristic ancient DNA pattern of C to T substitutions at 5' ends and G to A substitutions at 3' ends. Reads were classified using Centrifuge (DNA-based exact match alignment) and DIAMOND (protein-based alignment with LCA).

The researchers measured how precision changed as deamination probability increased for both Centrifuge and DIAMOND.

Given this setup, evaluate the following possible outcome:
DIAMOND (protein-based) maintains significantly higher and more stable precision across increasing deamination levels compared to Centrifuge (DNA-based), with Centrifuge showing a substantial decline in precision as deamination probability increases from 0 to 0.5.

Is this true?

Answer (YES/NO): NO